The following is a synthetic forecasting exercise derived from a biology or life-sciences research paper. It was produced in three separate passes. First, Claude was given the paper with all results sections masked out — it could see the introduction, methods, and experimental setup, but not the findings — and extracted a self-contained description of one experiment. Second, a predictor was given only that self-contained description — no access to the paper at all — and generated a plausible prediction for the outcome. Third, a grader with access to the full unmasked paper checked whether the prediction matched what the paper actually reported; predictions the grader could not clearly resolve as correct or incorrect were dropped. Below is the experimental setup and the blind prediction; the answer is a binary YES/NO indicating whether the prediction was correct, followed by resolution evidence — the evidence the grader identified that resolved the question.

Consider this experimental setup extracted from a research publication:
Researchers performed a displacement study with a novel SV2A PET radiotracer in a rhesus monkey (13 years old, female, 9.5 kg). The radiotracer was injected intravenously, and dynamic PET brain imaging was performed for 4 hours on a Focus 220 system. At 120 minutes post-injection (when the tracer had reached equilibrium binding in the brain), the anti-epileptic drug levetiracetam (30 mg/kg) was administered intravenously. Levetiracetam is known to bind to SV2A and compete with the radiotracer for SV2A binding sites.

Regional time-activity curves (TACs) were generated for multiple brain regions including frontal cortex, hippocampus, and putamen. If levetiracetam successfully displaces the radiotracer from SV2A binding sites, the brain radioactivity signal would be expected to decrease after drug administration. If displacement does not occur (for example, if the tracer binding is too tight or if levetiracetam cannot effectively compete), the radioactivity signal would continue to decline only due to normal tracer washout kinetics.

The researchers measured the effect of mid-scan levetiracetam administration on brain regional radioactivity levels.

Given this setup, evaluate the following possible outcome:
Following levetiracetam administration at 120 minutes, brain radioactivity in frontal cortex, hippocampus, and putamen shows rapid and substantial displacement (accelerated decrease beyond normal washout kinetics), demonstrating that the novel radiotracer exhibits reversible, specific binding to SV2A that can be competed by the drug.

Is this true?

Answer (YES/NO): YES